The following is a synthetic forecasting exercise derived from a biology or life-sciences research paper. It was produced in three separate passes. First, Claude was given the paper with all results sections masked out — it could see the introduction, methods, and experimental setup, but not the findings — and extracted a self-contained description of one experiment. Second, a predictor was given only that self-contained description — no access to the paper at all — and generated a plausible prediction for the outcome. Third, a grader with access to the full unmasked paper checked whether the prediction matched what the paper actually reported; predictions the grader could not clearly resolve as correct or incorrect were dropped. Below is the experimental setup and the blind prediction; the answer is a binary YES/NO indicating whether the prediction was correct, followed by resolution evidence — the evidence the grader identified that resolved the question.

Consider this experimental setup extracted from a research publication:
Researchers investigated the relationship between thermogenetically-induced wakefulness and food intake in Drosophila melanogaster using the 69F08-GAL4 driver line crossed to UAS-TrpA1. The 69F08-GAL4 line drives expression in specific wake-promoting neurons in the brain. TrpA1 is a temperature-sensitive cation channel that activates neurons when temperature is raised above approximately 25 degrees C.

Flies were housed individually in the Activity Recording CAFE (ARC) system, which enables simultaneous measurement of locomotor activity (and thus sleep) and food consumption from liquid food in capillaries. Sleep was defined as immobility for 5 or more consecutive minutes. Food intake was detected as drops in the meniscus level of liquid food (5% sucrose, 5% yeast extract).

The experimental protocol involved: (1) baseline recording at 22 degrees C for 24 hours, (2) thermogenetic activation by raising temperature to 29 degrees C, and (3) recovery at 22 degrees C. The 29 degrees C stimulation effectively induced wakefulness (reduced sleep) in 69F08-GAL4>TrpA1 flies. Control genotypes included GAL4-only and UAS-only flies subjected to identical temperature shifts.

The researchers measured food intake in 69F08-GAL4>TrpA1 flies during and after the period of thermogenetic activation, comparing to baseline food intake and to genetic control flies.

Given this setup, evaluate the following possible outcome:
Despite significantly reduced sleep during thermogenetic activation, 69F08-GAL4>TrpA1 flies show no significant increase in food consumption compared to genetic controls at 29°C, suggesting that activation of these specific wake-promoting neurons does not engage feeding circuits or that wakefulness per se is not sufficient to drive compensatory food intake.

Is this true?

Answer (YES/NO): NO